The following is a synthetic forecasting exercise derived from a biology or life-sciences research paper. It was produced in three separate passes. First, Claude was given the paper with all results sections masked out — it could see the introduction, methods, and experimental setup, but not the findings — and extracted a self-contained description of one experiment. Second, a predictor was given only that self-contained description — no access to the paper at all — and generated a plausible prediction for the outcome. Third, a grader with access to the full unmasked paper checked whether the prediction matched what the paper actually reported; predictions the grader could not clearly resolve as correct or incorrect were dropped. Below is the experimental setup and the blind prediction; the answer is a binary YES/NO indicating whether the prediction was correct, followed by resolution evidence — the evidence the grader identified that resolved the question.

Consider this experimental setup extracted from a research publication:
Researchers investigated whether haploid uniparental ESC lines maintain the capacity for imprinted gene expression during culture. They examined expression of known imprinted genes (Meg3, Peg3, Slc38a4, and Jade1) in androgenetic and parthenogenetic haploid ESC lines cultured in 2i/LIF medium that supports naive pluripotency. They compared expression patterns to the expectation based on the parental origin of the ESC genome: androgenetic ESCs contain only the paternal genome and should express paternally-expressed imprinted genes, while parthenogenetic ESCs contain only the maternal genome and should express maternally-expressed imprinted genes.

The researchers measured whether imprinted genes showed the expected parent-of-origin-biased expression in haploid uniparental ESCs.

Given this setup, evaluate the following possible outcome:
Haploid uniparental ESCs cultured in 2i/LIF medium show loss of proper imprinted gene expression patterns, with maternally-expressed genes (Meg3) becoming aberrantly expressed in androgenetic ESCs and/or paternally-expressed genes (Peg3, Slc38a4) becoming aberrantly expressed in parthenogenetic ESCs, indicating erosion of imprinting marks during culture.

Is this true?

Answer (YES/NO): YES